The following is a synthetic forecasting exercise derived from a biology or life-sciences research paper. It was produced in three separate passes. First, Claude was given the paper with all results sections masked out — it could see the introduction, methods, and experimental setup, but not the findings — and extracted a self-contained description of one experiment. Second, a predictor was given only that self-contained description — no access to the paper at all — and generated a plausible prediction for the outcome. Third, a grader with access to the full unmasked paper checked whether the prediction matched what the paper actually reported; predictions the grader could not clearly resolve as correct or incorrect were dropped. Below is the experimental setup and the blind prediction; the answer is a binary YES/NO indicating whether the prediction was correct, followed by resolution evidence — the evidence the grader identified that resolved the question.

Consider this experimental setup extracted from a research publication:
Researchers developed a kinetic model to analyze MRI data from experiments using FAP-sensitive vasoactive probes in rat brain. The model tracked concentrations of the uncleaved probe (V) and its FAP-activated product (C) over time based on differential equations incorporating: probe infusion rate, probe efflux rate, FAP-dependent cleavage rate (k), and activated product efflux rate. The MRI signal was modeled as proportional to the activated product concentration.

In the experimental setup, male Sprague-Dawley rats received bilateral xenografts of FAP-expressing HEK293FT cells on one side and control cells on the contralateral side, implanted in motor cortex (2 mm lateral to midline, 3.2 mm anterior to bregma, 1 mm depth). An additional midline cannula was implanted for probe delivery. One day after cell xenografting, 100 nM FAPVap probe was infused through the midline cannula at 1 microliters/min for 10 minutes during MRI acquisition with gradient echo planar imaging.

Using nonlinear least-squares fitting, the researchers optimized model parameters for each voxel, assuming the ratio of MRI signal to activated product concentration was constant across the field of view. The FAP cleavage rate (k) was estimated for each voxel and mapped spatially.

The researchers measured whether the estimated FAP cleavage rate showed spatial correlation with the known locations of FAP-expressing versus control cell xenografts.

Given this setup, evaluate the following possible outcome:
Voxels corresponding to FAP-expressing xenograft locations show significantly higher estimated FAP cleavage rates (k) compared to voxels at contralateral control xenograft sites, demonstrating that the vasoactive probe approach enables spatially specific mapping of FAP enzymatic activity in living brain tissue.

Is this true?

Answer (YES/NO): YES